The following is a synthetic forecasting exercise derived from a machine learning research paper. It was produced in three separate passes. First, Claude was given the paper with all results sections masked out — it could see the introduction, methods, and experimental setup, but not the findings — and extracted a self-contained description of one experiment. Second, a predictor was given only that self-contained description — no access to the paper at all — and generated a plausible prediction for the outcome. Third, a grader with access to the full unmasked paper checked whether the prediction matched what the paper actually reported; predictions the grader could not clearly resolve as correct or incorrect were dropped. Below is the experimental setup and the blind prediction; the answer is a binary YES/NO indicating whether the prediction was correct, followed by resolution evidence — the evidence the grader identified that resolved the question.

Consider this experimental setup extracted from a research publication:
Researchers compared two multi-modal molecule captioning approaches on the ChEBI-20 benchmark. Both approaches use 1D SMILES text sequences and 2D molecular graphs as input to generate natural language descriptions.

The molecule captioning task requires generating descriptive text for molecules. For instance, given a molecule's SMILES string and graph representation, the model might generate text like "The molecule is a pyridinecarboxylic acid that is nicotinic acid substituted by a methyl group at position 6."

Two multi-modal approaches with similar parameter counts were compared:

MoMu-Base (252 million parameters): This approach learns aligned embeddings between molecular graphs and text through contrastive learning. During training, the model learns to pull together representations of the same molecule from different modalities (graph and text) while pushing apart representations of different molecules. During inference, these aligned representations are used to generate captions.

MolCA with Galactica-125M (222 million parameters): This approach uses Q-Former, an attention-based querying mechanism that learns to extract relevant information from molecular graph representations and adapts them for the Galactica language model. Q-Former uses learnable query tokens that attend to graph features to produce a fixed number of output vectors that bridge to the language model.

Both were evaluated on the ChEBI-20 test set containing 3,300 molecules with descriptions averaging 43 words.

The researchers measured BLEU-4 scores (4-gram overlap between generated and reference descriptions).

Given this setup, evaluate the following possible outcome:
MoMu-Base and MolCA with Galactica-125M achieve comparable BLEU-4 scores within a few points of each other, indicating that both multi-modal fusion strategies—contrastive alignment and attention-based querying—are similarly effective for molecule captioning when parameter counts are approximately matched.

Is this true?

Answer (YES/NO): NO